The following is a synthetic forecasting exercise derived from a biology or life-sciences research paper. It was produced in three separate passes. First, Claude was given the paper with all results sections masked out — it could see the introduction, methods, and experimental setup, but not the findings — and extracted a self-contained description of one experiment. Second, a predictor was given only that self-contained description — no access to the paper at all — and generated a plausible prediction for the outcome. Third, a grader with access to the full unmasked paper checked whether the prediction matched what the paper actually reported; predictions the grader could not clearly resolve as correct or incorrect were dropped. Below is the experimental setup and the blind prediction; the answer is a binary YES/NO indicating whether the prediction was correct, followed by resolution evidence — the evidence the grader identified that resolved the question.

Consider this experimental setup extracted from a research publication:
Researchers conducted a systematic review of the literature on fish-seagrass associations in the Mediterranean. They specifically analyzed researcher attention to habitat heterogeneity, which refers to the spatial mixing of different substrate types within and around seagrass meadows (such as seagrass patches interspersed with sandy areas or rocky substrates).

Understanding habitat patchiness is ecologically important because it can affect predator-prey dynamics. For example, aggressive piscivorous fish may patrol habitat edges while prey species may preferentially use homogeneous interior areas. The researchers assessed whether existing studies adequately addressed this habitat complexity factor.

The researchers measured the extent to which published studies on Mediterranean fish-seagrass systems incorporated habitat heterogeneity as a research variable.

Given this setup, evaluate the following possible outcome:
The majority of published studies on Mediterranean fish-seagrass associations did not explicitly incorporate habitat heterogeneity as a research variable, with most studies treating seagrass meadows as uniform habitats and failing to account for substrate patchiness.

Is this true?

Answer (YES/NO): YES